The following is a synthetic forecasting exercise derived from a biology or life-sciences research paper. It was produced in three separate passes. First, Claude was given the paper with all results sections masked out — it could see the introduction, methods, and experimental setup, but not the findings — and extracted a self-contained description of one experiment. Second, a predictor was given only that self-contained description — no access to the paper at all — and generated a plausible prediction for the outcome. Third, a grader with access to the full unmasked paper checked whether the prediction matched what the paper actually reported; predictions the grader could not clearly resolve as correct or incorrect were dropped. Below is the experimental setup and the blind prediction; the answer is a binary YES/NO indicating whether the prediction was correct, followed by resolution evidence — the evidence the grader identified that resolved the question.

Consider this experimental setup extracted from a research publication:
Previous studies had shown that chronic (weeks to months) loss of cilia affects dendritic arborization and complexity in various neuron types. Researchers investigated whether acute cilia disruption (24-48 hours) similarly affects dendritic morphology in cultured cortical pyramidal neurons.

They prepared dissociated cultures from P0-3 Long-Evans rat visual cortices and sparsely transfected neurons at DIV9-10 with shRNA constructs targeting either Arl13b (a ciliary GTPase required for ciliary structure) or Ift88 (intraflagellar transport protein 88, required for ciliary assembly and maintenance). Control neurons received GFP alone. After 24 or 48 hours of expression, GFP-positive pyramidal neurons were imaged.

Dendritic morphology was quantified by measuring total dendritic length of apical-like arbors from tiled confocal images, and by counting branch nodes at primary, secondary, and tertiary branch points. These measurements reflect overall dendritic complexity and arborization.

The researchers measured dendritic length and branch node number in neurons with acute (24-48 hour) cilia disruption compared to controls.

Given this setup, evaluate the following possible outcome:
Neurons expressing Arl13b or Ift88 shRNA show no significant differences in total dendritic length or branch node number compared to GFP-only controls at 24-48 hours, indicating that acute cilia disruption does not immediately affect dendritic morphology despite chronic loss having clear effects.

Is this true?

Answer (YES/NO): YES